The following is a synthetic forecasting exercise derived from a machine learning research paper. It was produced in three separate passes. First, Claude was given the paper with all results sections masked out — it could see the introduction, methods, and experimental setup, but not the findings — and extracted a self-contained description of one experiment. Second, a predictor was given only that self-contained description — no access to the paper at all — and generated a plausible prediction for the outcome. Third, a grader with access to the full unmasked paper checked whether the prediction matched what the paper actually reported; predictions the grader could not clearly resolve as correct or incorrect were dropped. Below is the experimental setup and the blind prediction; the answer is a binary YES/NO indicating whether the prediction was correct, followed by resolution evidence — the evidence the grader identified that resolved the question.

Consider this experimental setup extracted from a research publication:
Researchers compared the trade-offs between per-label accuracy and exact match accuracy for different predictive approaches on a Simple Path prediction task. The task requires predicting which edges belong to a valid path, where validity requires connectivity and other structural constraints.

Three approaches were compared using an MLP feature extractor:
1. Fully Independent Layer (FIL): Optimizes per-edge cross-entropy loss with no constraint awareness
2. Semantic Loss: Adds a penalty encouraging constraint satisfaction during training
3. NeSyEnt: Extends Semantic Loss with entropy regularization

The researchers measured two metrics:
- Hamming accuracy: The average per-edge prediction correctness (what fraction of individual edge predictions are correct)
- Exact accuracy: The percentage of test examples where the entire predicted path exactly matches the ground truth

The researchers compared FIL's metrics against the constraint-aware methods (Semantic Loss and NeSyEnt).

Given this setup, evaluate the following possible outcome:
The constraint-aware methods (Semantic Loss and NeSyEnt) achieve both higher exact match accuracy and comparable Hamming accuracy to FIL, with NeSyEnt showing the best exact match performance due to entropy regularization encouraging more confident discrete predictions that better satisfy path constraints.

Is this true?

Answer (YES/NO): NO